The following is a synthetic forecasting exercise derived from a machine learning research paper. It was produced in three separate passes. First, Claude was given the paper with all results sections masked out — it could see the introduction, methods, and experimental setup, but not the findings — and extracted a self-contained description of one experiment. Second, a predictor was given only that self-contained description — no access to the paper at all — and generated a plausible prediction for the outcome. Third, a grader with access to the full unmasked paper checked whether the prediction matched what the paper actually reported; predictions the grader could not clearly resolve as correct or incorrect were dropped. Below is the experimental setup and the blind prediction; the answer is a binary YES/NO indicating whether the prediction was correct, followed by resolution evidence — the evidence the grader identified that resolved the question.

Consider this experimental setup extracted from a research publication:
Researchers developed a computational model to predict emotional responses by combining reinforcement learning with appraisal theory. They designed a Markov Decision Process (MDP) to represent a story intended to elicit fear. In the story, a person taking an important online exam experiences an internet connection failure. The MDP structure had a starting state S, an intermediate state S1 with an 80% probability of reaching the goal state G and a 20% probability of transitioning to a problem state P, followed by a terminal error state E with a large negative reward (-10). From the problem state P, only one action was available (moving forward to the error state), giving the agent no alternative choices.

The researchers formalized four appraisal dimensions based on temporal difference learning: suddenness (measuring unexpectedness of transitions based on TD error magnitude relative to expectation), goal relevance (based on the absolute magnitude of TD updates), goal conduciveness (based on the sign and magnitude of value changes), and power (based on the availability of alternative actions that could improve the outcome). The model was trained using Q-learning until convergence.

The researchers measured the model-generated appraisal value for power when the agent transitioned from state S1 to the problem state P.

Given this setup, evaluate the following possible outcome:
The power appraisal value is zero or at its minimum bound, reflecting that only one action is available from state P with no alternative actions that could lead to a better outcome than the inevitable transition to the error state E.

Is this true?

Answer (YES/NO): YES